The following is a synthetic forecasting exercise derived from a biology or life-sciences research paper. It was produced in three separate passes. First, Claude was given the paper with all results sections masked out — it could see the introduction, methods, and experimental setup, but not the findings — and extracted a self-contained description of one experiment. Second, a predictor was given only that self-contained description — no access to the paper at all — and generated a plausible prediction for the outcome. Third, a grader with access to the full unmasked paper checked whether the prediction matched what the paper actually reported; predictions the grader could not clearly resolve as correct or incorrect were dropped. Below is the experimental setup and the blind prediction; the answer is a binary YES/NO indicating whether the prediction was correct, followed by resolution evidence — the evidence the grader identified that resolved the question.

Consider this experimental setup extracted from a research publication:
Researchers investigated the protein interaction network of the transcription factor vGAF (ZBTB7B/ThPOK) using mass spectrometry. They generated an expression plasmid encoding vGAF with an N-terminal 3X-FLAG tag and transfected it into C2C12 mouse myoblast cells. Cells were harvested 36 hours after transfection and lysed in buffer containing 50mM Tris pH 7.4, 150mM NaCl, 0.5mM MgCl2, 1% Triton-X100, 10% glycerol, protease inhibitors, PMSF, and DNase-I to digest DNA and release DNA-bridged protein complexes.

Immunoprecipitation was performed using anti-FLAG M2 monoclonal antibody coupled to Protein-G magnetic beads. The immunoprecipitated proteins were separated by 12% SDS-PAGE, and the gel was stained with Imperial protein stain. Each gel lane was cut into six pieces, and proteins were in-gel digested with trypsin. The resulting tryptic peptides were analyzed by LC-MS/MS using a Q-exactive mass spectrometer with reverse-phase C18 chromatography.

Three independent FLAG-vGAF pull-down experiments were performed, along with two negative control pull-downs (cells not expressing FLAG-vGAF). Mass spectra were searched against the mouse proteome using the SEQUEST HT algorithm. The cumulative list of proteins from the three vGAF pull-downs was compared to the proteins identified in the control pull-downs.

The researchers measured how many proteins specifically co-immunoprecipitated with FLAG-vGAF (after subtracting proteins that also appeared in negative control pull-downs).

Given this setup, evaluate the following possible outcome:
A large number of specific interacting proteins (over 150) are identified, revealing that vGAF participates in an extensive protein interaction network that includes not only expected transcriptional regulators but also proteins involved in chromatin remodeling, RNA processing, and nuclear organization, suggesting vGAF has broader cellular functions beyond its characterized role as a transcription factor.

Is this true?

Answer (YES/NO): YES